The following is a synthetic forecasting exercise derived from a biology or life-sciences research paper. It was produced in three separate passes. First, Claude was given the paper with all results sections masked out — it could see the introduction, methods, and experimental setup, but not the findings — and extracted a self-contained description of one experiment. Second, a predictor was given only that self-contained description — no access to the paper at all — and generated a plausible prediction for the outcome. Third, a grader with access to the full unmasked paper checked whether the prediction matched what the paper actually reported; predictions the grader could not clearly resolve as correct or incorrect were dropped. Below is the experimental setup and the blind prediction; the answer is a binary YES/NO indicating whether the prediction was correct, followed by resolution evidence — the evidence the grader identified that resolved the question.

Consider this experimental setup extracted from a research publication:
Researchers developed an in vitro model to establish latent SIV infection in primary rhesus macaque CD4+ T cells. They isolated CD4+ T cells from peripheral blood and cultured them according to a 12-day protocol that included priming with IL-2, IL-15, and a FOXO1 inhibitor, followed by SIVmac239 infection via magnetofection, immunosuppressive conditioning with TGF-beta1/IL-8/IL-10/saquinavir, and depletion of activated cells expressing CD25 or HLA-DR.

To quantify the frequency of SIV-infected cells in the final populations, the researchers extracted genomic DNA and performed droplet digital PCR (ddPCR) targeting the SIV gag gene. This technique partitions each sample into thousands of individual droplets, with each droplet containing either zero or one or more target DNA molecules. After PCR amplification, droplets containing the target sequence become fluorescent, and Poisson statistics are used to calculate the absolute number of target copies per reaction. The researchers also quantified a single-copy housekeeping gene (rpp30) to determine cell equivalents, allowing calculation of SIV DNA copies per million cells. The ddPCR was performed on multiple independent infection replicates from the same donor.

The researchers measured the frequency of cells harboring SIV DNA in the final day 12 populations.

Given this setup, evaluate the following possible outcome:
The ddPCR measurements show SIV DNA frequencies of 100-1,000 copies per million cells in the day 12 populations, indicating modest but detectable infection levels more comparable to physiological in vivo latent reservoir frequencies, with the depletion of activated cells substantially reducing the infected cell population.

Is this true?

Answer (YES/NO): NO